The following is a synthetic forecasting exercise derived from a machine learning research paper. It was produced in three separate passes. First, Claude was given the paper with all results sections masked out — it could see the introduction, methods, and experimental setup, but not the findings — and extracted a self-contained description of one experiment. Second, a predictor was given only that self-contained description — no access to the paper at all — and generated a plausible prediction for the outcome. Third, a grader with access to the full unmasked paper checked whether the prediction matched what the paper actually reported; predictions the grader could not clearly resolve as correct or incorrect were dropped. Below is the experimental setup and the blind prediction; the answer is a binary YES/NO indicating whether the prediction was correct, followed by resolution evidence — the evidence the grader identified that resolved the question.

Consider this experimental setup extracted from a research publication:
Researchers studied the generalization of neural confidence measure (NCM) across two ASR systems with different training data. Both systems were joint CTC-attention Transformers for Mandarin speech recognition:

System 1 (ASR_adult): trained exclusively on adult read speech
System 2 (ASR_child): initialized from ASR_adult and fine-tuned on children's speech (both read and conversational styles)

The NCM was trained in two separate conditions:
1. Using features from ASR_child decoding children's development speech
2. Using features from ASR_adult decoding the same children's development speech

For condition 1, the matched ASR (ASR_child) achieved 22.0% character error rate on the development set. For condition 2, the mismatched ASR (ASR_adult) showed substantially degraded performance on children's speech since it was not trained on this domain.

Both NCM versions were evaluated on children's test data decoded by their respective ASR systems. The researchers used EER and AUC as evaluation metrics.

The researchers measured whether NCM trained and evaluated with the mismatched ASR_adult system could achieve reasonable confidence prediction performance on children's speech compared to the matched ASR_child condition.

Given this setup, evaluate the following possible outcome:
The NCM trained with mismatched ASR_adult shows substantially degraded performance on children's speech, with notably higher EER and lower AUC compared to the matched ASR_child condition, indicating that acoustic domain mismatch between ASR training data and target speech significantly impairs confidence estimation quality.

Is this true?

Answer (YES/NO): NO